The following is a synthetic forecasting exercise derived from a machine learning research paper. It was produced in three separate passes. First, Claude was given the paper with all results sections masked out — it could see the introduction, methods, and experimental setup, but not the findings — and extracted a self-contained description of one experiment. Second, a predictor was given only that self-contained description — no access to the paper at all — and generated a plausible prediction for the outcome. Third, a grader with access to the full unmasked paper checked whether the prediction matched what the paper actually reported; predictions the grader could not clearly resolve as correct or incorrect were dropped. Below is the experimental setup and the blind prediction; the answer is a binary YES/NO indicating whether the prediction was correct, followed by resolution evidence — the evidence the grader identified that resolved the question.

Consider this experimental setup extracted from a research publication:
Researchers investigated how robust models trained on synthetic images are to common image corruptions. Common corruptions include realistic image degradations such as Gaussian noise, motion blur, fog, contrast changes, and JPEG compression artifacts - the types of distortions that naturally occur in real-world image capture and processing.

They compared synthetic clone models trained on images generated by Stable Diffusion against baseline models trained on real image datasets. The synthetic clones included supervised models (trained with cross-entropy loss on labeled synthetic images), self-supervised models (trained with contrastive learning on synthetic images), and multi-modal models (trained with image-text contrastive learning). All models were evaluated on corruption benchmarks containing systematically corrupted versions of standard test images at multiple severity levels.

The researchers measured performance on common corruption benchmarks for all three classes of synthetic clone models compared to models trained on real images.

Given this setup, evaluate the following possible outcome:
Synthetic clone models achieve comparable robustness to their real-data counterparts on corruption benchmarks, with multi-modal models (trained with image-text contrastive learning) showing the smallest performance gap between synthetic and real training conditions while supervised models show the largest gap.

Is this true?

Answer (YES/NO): NO